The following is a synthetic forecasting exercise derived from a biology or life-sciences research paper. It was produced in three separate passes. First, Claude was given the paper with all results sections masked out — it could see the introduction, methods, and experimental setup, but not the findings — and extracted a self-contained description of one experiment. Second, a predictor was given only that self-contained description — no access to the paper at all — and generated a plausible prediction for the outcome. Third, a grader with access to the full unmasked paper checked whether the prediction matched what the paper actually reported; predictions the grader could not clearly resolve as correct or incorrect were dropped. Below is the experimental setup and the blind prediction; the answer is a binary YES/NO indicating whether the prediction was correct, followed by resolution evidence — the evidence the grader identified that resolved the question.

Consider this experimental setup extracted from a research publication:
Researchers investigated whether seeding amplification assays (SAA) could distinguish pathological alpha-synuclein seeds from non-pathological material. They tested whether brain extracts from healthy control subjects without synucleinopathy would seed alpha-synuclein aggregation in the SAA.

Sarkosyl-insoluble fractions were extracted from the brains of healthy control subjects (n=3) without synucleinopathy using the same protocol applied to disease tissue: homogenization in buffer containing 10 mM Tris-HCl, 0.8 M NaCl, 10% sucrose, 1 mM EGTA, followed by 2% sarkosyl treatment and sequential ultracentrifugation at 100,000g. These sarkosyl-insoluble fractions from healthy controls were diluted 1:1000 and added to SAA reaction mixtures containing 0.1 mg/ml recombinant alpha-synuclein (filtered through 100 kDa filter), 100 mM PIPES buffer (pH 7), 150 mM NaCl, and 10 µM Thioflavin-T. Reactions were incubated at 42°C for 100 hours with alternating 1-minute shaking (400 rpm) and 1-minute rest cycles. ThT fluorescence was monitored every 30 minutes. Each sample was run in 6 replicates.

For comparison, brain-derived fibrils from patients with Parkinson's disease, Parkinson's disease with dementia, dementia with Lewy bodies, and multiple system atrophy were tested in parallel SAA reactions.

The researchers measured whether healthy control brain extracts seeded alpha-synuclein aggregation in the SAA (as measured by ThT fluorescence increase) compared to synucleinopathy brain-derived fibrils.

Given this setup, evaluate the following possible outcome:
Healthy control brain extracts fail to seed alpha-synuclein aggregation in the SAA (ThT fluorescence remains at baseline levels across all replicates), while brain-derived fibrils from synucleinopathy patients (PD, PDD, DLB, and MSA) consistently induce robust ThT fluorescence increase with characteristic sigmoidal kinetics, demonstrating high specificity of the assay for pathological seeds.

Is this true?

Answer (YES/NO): NO